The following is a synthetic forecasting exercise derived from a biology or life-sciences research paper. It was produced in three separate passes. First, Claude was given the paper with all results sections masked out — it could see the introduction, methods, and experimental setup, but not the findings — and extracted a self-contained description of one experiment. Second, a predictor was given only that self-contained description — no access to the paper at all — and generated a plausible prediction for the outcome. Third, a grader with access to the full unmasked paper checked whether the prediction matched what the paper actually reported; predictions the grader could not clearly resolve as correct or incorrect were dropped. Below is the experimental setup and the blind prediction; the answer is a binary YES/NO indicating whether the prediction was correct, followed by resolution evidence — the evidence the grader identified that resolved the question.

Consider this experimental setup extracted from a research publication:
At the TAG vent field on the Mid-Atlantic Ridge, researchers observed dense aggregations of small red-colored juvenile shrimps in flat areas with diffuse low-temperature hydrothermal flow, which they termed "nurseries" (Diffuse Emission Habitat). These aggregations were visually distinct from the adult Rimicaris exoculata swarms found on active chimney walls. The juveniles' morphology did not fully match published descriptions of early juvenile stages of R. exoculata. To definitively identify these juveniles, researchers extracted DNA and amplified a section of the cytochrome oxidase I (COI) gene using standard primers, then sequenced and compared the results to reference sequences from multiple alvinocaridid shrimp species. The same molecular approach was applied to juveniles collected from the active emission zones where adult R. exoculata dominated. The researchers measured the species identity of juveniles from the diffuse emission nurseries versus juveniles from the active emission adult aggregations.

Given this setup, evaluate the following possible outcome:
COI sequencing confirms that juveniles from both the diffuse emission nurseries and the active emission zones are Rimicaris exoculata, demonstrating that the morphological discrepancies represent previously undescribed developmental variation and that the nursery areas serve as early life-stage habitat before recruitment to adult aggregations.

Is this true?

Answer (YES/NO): NO